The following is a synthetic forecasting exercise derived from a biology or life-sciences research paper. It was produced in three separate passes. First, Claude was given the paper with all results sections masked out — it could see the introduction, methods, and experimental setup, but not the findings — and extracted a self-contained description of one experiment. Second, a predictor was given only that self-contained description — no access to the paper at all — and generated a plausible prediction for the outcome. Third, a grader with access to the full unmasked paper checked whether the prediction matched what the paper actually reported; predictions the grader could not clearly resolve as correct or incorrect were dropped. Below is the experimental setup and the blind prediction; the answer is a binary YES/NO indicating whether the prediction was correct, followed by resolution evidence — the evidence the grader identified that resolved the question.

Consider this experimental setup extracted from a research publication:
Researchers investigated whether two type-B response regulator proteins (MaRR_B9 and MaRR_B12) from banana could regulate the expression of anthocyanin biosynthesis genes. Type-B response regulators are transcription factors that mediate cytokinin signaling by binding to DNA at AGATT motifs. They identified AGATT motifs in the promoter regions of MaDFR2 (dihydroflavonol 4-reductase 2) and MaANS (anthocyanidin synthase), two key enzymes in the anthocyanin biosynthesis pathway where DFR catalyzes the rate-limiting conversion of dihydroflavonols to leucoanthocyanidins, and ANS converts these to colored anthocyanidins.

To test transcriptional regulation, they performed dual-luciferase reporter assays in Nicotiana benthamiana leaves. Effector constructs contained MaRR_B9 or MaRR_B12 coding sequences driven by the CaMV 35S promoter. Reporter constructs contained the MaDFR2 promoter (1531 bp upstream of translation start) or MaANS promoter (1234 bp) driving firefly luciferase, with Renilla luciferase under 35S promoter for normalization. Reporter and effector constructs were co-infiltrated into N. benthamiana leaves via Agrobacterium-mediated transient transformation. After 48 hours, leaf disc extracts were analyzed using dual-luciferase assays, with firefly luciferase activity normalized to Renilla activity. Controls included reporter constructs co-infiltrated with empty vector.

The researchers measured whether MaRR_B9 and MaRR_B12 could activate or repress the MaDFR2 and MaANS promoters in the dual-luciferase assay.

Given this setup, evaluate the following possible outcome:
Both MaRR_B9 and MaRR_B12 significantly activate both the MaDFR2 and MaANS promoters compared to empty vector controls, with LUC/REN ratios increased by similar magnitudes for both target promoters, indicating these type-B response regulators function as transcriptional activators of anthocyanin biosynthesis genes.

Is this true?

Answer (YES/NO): NO